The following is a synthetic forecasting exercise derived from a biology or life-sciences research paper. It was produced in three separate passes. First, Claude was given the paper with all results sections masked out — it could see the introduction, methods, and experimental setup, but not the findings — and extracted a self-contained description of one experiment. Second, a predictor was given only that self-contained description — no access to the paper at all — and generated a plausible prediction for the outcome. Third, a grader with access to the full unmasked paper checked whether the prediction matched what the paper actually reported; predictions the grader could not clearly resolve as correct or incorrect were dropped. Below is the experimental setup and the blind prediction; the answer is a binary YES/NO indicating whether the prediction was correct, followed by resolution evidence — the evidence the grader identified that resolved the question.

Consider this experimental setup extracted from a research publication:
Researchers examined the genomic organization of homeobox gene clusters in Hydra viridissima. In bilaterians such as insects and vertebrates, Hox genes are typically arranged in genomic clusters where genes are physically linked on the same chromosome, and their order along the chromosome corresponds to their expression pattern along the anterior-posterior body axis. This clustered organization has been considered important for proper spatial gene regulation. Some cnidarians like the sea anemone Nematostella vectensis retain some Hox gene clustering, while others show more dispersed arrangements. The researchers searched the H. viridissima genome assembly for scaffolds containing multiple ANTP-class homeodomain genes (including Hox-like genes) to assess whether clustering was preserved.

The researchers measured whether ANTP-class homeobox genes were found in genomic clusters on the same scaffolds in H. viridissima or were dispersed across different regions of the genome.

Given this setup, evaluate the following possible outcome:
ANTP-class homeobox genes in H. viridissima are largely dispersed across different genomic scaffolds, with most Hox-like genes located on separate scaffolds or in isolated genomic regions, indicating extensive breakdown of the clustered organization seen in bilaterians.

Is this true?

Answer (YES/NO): YES